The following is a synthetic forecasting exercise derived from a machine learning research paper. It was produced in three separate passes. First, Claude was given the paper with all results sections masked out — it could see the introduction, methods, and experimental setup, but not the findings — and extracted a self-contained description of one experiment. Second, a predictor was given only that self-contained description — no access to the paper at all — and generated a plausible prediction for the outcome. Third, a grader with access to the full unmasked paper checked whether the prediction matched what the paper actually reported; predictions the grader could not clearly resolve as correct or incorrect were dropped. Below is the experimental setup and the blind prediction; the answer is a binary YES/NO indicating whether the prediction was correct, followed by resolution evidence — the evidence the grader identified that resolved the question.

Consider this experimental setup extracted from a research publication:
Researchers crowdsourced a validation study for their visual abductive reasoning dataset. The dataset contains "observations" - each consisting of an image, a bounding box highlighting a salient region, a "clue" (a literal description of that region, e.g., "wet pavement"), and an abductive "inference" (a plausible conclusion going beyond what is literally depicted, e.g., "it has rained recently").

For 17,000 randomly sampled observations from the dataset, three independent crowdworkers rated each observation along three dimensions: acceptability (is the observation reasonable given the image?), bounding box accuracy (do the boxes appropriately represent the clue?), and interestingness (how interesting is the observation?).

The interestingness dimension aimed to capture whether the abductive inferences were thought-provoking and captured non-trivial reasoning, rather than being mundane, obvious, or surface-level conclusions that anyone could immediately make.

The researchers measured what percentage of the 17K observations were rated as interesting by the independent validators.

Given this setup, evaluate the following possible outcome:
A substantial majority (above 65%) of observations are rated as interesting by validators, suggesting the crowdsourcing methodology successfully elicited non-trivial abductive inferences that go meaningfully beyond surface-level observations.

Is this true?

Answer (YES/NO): YES